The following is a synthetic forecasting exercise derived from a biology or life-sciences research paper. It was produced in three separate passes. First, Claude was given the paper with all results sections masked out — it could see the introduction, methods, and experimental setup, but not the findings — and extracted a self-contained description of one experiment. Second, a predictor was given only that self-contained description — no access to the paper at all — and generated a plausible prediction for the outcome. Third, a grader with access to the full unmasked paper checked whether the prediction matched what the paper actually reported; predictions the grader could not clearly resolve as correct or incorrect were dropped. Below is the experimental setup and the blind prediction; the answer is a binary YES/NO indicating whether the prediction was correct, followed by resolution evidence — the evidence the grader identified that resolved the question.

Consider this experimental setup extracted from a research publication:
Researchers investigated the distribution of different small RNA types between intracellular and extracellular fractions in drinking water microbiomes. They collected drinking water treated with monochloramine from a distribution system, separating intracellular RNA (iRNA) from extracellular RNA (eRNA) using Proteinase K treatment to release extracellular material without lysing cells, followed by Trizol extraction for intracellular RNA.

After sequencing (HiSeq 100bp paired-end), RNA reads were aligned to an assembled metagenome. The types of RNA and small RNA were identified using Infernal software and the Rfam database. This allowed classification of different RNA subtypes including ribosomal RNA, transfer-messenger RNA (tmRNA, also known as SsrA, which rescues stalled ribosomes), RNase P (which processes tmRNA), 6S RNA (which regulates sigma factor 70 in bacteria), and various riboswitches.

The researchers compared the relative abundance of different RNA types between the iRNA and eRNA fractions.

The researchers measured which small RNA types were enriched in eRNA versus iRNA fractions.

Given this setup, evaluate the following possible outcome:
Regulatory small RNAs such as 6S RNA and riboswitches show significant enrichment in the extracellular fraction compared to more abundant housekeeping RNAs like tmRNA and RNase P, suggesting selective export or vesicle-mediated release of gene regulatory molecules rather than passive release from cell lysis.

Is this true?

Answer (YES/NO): NO